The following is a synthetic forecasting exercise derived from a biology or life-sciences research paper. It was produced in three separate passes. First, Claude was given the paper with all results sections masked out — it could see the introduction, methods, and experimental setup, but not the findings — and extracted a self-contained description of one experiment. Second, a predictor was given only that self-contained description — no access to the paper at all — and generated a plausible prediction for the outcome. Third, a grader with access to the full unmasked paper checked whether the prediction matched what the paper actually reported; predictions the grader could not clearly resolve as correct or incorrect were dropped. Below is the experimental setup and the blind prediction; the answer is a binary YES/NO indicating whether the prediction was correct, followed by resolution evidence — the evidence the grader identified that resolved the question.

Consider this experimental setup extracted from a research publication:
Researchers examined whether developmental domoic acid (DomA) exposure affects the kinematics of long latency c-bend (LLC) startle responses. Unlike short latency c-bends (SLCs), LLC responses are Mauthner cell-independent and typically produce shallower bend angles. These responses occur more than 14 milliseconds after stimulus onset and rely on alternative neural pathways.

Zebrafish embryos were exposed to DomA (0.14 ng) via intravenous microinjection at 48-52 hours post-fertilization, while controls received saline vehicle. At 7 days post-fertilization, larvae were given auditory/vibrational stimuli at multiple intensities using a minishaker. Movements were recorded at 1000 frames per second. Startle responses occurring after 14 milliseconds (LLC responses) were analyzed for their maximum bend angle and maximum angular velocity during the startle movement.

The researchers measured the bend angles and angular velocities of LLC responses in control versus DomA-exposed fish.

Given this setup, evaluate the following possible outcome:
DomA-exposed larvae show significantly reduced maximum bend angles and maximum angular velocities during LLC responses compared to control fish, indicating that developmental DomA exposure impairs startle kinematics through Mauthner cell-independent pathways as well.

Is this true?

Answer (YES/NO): YES